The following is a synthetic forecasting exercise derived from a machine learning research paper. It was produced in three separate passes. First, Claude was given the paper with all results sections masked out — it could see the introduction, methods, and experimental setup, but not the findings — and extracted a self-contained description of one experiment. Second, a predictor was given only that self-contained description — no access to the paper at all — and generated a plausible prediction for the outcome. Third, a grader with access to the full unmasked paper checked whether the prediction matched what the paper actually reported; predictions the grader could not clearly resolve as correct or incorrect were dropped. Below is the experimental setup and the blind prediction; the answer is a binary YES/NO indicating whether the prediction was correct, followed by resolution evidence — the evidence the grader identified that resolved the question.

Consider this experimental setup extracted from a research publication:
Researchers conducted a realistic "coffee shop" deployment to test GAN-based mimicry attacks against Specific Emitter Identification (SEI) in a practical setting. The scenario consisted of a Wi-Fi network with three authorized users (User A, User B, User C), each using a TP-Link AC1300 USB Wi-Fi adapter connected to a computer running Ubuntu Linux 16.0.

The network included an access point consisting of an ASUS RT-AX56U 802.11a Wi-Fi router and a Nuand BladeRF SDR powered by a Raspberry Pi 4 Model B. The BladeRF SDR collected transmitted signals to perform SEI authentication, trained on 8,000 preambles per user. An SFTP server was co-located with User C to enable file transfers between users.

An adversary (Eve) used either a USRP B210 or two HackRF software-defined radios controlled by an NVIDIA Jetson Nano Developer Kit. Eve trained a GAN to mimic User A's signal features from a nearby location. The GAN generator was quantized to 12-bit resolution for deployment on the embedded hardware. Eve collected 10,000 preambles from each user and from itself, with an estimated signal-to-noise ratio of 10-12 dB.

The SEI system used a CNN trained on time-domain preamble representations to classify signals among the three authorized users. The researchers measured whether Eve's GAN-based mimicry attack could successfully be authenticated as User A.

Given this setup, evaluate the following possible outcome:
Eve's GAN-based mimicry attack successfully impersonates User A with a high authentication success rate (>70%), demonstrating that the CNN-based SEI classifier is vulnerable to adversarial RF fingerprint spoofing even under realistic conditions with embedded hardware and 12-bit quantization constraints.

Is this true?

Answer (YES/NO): YES